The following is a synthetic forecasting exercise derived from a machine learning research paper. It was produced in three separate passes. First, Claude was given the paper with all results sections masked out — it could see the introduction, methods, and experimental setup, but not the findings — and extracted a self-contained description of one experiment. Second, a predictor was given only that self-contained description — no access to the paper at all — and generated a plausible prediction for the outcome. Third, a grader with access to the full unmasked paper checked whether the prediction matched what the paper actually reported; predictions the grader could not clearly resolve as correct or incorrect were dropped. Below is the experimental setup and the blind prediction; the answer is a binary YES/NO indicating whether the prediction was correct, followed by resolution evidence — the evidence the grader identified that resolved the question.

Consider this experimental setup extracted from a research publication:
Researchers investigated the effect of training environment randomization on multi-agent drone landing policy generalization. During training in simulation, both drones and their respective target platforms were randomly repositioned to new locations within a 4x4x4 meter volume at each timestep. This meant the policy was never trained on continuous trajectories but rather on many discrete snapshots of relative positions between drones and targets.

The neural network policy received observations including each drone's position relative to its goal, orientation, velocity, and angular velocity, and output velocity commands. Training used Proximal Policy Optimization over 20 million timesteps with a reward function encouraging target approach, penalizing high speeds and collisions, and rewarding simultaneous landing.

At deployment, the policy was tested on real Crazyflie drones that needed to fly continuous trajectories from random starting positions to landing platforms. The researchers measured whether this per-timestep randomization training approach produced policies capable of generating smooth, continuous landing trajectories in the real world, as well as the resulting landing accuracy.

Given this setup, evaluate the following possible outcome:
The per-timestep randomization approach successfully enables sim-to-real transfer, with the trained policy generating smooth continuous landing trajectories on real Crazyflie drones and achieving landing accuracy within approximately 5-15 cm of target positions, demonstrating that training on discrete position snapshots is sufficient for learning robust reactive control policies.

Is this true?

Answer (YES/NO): NO